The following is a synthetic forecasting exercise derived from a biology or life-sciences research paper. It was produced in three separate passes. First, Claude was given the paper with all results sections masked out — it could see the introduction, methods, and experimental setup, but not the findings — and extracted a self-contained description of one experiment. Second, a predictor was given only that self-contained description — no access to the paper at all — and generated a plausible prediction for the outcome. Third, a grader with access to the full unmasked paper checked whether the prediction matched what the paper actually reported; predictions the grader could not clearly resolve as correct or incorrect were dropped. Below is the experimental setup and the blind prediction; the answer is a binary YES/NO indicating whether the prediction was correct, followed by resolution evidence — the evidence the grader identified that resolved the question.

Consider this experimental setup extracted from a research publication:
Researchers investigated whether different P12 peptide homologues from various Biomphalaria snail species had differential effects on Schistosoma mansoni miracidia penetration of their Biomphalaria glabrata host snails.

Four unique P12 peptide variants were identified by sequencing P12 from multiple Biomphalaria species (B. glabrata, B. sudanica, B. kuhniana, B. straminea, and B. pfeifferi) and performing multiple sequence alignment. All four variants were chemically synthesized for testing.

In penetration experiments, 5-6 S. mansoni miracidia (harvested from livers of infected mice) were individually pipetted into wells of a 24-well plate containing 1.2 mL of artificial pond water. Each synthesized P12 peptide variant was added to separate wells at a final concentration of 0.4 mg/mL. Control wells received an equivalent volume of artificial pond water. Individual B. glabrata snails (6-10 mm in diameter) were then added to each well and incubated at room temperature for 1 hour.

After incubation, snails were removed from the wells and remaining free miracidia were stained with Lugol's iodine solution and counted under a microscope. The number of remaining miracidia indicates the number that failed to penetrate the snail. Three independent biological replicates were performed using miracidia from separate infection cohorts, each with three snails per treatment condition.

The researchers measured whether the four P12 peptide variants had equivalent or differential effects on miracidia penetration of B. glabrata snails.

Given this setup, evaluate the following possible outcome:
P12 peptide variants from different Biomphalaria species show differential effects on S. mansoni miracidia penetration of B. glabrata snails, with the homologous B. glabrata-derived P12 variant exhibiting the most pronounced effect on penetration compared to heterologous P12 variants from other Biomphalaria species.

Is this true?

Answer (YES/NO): YES